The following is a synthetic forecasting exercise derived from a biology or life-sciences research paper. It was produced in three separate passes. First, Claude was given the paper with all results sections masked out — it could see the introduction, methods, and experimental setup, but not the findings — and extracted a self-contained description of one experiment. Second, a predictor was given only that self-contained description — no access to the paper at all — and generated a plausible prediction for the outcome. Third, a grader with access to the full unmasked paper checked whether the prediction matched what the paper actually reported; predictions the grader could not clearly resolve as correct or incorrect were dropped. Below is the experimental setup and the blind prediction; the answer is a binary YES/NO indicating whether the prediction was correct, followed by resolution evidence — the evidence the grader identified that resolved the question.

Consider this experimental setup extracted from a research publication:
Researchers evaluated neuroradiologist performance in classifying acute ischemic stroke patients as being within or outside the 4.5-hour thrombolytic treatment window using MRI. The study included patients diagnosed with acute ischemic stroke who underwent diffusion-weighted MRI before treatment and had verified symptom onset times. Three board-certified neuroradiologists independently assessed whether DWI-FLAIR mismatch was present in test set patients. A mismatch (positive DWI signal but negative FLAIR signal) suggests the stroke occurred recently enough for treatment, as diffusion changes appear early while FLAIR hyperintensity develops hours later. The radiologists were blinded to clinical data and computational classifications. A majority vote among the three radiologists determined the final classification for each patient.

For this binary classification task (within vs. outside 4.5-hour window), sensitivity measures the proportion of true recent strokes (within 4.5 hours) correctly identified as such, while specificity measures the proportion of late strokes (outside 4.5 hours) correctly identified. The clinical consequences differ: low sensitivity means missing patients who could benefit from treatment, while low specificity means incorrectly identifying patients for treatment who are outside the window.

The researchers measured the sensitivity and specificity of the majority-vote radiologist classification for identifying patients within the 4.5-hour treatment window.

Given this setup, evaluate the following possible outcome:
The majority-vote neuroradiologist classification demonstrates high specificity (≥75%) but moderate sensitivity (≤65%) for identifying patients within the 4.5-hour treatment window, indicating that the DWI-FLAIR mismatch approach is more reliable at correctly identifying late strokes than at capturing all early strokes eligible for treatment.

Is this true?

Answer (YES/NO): YES